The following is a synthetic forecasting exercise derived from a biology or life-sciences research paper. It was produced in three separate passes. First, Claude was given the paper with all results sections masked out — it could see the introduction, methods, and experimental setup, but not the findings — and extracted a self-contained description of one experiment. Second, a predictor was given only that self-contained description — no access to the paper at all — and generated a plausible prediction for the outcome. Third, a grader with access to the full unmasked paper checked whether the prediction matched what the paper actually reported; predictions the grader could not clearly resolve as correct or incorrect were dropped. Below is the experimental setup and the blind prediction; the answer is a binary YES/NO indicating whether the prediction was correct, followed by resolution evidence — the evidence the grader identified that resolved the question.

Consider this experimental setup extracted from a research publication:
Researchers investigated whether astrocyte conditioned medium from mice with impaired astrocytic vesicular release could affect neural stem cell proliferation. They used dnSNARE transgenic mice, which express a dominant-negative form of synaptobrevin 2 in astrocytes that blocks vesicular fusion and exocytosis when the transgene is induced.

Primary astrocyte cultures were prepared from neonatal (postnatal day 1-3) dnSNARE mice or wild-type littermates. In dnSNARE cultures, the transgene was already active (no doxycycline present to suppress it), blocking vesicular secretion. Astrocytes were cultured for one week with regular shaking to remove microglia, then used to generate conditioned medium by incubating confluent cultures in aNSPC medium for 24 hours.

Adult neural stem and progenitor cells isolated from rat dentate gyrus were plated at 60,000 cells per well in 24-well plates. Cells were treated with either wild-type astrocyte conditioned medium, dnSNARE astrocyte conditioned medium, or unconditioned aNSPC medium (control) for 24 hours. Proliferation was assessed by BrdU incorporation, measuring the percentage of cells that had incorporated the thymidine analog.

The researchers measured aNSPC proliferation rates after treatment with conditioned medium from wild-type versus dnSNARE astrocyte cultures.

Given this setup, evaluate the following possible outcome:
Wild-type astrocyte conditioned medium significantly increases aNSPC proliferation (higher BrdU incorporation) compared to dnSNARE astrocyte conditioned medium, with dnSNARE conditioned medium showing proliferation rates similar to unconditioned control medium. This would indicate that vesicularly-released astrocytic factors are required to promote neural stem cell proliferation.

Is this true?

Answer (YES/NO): YES